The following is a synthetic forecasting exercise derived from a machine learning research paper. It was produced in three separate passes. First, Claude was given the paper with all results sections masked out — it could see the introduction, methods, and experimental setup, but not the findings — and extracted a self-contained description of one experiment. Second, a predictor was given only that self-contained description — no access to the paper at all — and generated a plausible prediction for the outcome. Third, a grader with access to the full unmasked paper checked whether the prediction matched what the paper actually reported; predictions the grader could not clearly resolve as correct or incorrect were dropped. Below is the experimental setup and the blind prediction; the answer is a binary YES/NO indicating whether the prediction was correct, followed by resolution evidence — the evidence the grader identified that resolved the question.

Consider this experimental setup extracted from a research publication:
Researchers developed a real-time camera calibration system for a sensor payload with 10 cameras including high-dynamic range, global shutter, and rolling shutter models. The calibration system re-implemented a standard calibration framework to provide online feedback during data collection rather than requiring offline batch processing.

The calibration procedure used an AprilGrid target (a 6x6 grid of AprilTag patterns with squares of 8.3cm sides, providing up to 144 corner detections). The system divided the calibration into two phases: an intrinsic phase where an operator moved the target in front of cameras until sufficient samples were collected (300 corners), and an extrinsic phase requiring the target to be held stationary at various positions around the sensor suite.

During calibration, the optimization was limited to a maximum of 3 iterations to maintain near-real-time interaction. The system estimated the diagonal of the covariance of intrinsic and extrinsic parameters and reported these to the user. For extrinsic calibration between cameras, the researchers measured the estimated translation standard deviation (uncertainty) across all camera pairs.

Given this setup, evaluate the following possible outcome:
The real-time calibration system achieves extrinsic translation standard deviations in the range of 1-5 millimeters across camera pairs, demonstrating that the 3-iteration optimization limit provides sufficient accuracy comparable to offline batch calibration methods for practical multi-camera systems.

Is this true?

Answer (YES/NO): NO